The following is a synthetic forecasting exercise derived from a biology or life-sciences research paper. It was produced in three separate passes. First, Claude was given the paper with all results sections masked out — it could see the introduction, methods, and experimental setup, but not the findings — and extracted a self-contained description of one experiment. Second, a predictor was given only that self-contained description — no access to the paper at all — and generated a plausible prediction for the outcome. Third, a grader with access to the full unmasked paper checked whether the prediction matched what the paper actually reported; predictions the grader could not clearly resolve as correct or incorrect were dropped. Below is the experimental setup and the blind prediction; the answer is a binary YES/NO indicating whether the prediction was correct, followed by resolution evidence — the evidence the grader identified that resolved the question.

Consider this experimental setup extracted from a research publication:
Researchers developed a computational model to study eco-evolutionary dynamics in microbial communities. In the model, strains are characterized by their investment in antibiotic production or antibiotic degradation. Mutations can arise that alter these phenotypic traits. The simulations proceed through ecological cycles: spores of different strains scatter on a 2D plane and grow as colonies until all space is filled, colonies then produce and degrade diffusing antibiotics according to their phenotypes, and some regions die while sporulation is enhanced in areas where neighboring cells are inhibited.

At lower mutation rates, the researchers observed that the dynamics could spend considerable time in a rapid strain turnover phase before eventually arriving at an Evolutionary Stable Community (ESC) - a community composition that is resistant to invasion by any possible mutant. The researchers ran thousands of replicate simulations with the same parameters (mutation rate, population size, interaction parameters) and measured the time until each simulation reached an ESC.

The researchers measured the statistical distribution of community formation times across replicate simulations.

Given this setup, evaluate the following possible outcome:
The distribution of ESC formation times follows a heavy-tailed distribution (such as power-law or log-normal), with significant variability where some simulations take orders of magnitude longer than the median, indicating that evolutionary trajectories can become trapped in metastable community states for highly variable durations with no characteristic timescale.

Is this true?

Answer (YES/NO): NO